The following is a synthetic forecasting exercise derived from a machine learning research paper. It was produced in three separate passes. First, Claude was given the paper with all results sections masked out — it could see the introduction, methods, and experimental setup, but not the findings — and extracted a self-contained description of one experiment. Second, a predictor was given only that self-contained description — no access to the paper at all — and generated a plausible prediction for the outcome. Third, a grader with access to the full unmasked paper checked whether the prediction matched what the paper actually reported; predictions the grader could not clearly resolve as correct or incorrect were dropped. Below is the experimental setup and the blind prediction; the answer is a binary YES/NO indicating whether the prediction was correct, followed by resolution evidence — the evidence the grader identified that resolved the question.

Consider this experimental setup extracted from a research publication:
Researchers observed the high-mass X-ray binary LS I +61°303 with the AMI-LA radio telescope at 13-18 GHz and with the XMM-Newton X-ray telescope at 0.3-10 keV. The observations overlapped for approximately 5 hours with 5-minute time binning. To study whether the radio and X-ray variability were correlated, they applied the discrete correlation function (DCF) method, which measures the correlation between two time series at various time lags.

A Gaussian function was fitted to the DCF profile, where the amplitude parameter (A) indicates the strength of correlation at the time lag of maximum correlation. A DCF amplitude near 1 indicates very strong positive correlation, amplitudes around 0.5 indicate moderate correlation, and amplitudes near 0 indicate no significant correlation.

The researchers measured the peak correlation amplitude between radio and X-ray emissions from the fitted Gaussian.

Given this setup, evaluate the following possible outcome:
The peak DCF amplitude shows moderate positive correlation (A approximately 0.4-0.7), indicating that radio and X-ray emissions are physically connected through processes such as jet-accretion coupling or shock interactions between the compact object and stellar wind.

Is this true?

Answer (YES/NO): NO